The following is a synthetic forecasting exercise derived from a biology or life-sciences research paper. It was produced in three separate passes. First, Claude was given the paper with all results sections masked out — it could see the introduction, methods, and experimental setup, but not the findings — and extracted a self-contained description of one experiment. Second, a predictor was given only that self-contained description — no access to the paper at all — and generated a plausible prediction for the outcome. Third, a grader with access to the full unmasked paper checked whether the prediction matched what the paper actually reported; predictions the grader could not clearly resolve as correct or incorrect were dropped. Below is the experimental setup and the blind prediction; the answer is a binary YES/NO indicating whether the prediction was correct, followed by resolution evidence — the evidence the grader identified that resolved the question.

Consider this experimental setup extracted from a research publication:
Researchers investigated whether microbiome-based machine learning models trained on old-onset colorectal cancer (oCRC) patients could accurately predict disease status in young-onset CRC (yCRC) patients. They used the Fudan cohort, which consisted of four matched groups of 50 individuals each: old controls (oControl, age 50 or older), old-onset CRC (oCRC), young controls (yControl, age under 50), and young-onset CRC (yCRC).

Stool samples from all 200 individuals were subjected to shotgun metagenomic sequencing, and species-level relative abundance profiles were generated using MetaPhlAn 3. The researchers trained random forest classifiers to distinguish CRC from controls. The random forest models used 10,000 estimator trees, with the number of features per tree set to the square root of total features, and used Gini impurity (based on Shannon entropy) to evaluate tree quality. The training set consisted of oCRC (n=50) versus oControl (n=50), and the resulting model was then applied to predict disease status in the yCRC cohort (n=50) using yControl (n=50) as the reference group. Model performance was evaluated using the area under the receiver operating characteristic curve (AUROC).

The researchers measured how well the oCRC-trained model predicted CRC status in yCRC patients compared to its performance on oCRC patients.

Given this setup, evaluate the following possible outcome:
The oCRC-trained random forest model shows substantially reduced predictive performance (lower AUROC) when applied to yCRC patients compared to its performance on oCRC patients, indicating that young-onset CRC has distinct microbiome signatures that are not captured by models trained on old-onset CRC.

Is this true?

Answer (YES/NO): NO